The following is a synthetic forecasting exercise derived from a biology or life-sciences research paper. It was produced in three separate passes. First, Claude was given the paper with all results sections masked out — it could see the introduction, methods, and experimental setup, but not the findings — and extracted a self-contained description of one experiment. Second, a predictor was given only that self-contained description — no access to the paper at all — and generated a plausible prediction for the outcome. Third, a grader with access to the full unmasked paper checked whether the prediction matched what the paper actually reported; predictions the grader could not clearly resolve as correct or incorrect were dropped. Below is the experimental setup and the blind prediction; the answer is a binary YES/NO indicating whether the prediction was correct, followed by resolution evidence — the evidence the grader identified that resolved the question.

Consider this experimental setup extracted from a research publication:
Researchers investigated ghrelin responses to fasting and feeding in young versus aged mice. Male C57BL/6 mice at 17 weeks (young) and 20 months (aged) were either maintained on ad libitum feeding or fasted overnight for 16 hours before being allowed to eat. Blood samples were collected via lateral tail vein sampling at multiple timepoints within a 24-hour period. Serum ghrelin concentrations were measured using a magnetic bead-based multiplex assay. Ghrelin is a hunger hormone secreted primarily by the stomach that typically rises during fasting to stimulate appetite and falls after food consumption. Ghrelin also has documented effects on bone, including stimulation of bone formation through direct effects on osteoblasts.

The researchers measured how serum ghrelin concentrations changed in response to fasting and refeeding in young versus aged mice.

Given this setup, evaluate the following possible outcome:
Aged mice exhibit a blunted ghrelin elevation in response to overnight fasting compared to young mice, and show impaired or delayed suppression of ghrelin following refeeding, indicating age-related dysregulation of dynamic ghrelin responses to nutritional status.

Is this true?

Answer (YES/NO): NO